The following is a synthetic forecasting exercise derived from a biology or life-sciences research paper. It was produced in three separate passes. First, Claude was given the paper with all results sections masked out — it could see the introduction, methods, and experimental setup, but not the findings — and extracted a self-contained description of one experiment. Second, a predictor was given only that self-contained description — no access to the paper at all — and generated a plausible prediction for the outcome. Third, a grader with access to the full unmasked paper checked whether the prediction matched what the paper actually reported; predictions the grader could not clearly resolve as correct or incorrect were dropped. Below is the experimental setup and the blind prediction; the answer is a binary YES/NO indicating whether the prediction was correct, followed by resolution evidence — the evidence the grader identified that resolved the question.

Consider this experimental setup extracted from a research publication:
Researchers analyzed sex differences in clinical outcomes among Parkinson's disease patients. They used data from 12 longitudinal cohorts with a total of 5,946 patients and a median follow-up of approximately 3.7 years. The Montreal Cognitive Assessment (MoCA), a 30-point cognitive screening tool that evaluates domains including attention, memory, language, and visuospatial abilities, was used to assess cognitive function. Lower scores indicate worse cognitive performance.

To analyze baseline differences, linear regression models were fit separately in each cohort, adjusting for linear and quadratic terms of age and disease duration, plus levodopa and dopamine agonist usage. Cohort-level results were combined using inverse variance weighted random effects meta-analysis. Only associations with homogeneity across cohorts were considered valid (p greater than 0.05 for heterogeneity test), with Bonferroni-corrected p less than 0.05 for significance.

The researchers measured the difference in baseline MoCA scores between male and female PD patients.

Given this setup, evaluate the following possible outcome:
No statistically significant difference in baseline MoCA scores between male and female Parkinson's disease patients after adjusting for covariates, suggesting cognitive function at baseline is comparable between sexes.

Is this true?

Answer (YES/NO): NO